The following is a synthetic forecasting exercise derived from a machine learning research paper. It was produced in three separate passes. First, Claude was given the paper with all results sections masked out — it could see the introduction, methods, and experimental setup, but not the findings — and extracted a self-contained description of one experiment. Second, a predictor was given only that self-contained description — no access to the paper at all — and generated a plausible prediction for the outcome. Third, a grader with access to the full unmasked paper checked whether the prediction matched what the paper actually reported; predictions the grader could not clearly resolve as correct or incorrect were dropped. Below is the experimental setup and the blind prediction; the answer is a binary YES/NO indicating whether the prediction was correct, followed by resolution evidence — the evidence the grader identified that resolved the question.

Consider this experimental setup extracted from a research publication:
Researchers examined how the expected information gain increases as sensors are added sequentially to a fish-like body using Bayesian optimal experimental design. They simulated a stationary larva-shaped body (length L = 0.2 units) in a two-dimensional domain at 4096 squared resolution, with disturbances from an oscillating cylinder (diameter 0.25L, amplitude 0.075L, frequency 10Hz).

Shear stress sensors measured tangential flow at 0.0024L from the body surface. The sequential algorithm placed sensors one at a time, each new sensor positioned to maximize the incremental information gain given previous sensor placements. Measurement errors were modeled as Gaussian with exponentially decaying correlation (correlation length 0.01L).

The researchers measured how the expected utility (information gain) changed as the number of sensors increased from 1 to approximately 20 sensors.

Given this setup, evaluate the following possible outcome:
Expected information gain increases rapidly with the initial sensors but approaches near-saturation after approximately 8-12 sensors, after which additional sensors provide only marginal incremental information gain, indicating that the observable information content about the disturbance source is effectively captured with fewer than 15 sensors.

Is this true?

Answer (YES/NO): NO